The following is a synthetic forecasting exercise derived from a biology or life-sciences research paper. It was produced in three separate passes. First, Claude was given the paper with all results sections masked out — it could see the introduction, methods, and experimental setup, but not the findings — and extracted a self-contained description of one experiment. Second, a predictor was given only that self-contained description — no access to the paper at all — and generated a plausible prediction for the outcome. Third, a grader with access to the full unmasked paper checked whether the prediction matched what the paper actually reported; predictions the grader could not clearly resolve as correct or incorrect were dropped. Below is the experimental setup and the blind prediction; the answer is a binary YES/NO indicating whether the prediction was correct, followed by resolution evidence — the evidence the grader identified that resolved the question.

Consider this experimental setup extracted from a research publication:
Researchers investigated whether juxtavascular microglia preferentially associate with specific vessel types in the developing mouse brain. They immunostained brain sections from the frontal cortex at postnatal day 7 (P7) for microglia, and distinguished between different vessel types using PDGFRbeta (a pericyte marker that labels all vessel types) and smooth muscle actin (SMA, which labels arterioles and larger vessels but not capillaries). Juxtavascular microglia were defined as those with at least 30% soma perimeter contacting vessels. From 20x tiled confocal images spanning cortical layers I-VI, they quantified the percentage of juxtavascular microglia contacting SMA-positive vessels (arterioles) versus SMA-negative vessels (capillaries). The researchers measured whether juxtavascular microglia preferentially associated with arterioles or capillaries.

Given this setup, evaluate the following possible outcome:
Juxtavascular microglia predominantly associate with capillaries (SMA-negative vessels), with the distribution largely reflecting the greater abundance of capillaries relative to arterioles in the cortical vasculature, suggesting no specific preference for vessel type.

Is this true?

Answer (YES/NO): NO